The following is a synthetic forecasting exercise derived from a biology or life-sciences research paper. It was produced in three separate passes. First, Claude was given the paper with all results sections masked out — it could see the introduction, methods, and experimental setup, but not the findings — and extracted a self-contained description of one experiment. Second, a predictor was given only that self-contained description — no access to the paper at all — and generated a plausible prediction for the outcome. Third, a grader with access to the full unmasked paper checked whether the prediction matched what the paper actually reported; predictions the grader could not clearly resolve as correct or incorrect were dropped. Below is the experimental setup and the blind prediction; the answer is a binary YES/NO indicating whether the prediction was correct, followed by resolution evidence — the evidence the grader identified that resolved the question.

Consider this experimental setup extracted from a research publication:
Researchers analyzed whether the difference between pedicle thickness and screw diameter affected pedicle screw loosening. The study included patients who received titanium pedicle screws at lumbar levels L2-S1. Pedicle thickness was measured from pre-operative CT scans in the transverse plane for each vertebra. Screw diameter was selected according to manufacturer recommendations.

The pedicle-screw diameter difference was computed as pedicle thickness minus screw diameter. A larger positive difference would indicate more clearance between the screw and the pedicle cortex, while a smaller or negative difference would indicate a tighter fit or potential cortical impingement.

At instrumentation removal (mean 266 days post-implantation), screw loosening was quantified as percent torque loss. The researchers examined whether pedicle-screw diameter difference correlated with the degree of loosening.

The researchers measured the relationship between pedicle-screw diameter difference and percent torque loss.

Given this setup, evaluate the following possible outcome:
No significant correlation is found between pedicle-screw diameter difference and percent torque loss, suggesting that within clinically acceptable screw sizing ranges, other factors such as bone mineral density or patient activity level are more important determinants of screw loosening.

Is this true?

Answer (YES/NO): YES